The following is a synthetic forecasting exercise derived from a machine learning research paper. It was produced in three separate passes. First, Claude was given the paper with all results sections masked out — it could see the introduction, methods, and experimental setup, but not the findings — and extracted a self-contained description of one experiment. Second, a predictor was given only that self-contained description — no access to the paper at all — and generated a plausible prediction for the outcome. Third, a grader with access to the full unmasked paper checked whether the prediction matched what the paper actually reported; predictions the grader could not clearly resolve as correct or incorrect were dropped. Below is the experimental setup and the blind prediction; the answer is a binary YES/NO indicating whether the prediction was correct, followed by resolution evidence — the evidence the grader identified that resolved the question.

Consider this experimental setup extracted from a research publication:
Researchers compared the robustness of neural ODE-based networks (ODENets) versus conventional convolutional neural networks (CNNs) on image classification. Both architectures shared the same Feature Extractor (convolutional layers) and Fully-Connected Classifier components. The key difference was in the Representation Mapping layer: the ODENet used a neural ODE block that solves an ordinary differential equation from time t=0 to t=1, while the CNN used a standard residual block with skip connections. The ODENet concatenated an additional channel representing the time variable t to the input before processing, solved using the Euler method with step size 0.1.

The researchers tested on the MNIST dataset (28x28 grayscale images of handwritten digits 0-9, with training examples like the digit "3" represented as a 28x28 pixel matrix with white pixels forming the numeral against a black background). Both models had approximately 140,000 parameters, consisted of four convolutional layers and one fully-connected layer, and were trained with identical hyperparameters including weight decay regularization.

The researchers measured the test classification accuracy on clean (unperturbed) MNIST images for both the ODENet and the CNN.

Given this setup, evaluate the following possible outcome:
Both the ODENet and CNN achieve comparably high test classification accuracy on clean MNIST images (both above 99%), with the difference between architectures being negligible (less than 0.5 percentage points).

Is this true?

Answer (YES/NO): YES